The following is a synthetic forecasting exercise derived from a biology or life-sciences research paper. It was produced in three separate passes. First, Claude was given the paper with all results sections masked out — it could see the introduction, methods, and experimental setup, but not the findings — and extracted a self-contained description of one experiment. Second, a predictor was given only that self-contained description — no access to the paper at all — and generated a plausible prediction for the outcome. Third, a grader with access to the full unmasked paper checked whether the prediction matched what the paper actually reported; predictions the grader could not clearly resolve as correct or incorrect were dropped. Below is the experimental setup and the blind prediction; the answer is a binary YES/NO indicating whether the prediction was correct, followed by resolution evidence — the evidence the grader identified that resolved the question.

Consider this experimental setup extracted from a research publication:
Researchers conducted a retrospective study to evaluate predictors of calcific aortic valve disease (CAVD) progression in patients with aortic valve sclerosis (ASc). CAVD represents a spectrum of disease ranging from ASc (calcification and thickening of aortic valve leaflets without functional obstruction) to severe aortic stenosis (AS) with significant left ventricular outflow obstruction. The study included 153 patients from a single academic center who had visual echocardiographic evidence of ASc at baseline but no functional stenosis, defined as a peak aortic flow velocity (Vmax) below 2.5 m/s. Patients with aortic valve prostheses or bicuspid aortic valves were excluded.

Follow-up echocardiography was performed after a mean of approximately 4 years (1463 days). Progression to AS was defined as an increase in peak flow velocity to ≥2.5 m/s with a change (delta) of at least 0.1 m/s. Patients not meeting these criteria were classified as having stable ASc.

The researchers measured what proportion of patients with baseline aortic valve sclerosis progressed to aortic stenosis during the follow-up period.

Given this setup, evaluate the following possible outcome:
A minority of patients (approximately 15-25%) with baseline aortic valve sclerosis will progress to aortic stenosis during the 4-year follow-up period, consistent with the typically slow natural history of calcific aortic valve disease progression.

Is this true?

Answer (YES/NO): NO